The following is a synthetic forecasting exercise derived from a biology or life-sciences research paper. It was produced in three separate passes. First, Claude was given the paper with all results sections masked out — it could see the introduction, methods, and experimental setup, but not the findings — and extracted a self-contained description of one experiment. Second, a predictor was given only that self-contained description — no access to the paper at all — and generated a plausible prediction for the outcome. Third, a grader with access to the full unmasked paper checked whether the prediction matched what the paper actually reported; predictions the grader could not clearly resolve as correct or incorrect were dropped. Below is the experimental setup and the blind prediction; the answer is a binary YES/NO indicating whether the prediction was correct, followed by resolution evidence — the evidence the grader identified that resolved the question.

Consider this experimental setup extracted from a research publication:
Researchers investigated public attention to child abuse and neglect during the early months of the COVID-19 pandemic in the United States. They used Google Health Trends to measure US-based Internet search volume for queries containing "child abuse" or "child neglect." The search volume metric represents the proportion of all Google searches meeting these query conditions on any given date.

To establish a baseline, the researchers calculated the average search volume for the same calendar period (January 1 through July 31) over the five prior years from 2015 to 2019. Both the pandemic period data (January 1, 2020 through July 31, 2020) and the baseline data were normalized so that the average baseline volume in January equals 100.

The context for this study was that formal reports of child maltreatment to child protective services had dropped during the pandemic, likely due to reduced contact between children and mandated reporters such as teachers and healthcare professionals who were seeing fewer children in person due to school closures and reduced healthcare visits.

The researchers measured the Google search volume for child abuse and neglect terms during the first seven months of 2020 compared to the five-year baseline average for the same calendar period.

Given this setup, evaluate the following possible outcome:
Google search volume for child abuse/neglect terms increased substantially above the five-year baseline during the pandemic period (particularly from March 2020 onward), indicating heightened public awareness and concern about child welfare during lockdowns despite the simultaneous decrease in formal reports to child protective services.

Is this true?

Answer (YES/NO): NO